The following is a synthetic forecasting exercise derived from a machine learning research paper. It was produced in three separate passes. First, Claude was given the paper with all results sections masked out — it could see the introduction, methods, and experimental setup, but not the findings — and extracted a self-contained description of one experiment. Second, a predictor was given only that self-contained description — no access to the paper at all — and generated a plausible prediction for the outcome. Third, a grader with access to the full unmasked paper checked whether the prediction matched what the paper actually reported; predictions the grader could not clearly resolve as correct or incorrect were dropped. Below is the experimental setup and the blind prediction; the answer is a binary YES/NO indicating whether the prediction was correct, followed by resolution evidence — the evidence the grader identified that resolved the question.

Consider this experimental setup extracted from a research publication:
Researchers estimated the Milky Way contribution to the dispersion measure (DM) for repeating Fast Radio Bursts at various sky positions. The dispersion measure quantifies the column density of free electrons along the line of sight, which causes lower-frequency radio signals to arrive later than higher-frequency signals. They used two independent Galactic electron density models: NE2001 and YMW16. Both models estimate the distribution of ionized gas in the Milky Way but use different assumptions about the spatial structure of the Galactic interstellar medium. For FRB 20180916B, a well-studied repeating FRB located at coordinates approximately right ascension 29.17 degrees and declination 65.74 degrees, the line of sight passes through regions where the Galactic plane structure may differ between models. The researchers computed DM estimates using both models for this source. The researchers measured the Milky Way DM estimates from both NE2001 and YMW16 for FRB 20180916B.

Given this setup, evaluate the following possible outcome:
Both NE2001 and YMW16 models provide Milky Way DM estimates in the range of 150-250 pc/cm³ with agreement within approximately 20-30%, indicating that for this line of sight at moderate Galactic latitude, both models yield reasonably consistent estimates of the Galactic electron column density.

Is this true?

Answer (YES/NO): NO